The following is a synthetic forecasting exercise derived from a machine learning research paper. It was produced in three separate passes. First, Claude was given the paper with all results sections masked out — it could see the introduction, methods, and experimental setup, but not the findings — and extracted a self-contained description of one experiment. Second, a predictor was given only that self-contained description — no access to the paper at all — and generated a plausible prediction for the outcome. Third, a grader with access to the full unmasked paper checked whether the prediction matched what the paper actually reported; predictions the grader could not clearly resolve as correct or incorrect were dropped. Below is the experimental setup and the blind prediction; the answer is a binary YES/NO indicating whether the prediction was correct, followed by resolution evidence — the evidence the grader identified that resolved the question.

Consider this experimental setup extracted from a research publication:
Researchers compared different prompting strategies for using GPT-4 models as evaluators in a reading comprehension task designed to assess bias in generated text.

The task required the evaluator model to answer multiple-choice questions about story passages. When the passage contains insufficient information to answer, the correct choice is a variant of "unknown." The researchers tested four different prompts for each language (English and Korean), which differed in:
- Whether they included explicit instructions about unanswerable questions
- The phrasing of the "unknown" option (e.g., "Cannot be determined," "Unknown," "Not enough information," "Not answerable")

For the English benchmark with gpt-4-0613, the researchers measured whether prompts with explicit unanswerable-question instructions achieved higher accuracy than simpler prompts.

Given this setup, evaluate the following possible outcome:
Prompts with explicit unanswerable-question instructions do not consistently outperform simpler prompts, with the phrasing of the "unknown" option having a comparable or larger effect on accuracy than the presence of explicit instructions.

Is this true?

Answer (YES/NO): NO